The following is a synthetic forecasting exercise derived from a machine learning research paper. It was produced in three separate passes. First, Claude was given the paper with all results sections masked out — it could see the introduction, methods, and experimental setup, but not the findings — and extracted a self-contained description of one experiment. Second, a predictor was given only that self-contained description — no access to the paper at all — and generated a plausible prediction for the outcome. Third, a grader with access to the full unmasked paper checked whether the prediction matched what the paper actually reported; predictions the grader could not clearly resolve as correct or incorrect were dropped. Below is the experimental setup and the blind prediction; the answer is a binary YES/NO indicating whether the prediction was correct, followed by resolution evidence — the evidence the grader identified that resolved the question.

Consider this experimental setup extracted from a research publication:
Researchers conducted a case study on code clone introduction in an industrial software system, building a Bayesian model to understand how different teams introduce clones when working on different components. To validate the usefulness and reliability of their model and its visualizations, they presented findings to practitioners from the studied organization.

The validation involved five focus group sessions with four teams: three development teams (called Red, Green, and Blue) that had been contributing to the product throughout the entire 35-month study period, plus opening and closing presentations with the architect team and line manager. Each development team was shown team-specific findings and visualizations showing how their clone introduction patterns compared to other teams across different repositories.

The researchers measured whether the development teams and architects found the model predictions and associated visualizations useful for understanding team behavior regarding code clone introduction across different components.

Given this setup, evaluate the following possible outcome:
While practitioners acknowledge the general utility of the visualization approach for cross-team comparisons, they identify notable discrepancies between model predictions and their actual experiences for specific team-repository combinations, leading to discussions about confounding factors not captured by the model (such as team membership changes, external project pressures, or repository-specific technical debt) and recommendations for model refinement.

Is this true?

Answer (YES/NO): NO